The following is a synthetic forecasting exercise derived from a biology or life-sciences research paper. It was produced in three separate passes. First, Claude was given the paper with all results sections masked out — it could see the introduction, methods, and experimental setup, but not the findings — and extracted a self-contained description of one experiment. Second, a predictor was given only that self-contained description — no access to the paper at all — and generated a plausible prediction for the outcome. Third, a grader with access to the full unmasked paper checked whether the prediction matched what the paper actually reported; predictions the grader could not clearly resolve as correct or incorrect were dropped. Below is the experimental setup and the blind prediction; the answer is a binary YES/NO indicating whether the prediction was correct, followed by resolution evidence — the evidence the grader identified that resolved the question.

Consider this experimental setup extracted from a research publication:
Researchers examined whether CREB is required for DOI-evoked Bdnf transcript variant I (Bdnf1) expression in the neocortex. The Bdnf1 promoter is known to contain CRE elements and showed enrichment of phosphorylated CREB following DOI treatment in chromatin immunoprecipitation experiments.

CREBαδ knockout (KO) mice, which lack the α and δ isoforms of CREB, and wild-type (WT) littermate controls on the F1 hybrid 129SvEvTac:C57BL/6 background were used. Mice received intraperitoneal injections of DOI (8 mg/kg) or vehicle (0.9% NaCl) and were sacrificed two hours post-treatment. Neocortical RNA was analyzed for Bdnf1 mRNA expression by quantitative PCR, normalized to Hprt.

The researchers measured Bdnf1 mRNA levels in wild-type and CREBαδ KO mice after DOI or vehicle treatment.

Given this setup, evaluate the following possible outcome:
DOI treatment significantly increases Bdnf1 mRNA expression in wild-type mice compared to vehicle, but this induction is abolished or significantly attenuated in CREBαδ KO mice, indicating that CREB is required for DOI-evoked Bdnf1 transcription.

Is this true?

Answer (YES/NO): NO